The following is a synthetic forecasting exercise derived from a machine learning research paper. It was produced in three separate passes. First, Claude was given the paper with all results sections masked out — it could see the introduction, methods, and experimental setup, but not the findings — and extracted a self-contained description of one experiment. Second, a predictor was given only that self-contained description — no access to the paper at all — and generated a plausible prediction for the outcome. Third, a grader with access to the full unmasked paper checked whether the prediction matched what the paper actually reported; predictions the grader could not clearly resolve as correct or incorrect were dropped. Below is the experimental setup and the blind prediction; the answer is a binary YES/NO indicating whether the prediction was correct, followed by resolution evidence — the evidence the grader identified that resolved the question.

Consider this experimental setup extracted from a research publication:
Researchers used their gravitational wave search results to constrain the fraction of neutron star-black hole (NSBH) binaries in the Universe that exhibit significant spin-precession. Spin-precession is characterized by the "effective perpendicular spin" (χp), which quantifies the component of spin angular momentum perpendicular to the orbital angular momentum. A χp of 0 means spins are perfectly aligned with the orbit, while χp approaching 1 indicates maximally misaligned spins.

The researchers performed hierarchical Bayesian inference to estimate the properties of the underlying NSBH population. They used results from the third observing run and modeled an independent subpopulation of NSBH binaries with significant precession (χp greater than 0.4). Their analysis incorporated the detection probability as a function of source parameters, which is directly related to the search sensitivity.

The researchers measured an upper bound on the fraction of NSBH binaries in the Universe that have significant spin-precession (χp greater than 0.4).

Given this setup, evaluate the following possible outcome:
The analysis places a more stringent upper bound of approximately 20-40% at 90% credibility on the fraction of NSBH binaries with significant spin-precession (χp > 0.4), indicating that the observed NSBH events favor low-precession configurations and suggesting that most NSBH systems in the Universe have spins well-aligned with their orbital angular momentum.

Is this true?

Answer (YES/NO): YES